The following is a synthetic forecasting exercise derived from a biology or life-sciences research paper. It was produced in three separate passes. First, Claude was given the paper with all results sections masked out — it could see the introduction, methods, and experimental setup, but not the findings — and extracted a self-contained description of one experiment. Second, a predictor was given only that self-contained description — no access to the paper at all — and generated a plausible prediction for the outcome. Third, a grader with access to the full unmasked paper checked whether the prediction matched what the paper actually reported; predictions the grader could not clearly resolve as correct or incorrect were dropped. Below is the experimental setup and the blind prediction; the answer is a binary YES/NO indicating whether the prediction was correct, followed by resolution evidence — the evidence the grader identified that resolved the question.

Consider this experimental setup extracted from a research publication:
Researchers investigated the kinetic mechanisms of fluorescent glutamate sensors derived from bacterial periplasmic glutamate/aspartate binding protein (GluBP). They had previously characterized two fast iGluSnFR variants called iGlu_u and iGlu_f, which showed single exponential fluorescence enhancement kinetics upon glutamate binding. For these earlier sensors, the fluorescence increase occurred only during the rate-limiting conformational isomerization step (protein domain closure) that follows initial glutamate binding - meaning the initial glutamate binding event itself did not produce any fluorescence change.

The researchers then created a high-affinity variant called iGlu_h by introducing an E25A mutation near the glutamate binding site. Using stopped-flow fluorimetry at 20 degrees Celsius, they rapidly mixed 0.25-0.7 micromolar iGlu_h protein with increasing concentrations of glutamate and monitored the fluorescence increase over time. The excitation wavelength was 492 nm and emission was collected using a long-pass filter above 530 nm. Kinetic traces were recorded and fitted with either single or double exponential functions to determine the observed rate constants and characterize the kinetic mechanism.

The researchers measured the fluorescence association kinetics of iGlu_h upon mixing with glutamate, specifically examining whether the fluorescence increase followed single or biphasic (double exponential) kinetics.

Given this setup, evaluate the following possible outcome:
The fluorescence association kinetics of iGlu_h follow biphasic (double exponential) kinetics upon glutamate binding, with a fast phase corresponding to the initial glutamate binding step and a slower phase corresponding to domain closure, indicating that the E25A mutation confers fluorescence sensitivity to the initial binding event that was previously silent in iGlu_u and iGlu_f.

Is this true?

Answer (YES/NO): YES